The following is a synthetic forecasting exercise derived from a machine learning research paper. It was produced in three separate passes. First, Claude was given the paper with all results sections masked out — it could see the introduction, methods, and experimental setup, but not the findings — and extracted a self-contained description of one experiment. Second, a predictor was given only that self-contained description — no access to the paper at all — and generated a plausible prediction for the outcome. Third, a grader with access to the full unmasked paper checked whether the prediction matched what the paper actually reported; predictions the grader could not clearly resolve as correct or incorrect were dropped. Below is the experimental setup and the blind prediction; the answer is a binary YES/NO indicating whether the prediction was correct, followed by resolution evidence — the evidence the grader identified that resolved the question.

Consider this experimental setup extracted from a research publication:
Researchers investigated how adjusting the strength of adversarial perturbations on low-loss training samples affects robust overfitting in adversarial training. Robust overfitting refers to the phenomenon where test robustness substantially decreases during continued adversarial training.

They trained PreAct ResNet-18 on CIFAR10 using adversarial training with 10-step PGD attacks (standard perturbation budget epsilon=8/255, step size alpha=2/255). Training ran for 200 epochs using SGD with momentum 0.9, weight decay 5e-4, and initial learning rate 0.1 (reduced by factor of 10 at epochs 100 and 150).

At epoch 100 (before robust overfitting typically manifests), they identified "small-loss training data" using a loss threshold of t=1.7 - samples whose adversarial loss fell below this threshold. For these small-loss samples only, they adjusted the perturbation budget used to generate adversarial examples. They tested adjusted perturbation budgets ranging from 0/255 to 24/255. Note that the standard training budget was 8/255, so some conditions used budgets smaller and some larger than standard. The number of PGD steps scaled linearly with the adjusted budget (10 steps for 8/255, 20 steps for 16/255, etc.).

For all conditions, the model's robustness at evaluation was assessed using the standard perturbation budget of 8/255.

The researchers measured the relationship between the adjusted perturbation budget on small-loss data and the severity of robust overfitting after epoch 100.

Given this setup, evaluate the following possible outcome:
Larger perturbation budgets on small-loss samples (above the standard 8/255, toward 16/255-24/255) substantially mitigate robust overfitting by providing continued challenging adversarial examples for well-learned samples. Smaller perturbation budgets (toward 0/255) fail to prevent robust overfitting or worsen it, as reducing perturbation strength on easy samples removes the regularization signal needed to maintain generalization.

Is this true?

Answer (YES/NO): YES